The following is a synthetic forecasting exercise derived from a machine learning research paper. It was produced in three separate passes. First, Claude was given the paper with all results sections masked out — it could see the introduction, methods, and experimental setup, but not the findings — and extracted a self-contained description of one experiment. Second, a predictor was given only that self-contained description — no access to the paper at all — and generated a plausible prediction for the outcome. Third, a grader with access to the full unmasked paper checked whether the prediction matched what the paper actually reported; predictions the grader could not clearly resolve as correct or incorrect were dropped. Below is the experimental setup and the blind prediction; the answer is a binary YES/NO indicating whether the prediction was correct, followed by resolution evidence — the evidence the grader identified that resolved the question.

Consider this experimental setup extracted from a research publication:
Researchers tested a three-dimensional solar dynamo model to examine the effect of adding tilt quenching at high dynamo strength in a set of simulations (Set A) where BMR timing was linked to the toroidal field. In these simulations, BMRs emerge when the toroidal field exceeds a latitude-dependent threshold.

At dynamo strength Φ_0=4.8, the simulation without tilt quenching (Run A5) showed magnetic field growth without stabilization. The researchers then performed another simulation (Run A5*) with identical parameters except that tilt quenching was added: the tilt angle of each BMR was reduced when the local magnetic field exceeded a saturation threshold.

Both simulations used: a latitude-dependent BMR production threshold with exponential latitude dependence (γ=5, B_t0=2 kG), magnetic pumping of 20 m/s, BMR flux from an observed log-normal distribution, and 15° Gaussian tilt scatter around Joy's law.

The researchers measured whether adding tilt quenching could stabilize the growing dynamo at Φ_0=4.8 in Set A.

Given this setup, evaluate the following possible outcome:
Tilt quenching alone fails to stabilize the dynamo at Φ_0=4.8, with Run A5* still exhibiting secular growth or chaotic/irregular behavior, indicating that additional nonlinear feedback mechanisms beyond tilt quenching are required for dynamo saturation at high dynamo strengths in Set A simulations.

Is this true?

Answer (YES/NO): YES